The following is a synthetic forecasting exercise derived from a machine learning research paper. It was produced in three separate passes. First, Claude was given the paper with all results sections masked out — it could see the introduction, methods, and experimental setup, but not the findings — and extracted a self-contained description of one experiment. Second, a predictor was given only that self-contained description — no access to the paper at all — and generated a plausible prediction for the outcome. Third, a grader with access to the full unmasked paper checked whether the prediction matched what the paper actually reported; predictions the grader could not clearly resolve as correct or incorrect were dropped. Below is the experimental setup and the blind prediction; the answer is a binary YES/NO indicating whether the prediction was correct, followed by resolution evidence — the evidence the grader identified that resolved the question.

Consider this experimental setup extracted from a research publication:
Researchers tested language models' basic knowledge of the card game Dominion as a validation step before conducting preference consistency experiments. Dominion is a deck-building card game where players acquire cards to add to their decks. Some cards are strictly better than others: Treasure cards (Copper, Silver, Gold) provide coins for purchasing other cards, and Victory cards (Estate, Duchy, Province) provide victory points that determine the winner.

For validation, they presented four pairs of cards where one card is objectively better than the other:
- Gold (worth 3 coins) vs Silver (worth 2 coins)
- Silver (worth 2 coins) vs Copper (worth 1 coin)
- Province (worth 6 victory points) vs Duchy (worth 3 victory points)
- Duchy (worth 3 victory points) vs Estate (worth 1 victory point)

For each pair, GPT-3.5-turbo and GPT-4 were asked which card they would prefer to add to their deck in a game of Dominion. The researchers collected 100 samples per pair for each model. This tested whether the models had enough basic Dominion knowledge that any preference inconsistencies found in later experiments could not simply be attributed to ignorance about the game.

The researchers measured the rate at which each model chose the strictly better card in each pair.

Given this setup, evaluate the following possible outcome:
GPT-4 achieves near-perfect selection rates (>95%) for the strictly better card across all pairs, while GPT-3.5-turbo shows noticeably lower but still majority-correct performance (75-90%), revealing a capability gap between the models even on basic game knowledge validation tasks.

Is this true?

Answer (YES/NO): NO